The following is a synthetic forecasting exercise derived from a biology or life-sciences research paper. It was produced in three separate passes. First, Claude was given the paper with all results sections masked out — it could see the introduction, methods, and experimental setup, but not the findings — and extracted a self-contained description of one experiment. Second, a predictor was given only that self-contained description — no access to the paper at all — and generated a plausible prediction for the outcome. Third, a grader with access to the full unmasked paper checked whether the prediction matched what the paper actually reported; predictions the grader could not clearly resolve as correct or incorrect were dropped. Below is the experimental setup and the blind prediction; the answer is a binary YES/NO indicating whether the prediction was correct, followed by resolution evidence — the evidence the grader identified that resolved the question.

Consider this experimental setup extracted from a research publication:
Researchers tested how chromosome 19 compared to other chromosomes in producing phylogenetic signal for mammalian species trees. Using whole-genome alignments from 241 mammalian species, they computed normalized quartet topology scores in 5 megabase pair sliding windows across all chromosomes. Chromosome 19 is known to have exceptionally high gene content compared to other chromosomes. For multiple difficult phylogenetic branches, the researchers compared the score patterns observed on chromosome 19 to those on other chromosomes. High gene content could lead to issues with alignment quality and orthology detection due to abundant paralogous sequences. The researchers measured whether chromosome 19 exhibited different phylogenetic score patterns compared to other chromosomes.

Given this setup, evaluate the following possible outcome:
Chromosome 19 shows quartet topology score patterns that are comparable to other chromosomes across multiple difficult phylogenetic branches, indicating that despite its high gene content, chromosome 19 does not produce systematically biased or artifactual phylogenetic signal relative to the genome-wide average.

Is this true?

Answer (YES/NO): NO